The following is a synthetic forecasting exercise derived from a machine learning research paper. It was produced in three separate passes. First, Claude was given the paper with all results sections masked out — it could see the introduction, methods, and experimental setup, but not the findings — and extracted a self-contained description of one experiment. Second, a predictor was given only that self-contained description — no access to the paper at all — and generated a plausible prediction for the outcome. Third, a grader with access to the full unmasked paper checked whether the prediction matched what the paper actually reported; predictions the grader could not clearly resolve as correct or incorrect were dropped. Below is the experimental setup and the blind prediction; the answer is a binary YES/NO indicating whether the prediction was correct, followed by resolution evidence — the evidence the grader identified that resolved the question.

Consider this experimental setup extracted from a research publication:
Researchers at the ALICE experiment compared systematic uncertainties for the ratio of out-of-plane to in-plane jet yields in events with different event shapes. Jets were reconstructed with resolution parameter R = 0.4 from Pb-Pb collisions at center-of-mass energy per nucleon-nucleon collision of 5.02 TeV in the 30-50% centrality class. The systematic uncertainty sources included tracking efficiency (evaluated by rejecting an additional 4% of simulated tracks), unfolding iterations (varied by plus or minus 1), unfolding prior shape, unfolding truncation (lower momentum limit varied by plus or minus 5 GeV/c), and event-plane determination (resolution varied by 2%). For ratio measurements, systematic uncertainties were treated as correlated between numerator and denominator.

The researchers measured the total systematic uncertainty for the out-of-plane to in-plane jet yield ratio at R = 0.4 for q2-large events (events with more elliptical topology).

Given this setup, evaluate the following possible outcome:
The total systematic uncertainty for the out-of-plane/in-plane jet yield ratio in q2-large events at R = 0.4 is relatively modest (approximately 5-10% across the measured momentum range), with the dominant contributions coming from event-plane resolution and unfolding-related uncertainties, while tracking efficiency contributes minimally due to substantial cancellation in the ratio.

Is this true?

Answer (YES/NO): NO